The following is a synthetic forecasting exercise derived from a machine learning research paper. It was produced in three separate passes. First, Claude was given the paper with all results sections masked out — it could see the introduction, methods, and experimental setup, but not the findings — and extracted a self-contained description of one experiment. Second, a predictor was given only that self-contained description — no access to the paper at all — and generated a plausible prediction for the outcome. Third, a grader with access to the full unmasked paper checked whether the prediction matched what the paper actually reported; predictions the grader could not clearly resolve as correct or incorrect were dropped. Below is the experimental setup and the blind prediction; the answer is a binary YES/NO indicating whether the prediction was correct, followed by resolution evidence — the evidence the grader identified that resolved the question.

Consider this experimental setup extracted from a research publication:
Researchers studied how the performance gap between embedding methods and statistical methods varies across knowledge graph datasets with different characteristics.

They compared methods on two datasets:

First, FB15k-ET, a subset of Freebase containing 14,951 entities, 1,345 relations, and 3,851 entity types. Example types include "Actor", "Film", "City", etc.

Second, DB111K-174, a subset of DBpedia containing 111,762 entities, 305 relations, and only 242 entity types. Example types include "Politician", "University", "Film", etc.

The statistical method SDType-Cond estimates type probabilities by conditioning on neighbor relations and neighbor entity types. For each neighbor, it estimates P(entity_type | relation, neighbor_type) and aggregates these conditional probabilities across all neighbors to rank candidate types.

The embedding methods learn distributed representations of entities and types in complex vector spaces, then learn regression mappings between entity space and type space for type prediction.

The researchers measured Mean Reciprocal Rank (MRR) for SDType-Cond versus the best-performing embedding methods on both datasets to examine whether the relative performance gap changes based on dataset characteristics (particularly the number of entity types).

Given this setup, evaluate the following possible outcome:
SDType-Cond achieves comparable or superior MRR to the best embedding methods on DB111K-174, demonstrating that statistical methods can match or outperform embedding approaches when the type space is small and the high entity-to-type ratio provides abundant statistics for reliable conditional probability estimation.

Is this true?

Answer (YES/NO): NO